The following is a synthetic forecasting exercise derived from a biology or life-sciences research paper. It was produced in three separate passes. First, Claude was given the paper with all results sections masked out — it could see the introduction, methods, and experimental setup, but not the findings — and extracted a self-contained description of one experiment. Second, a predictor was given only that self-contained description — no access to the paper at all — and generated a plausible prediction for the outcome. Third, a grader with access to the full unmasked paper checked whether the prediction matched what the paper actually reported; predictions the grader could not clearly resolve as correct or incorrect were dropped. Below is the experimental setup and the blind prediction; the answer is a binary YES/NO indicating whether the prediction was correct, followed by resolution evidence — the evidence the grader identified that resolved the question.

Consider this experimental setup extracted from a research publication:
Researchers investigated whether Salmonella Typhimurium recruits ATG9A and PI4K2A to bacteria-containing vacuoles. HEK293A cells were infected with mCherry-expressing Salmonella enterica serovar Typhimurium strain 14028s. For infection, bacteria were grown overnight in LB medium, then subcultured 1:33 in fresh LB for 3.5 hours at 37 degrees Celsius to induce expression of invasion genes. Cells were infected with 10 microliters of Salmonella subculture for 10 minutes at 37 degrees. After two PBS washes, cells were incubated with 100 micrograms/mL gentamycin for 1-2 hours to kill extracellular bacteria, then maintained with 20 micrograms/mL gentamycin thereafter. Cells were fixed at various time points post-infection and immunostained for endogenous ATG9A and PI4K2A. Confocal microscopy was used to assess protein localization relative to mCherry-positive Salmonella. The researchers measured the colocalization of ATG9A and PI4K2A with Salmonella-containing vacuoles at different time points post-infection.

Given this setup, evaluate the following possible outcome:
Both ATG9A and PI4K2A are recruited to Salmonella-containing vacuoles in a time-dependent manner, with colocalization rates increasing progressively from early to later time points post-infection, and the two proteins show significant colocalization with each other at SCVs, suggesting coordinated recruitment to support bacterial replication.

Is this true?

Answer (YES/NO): NO